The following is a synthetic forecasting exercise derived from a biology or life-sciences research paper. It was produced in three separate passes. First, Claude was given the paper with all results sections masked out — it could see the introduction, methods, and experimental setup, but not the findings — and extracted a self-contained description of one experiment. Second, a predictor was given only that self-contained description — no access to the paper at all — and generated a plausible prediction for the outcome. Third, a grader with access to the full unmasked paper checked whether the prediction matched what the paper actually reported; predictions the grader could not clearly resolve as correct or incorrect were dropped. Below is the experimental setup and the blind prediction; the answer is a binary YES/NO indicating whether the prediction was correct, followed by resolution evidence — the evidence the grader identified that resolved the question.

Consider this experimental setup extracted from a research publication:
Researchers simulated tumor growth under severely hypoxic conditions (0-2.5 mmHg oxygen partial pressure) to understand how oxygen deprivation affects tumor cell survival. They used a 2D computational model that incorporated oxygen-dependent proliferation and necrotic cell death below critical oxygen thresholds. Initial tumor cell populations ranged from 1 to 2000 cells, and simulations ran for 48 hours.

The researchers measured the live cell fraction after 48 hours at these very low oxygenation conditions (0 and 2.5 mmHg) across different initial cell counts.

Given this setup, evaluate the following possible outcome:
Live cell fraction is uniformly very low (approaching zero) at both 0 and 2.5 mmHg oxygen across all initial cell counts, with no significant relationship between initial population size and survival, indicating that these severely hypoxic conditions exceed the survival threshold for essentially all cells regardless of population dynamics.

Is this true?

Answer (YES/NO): YES